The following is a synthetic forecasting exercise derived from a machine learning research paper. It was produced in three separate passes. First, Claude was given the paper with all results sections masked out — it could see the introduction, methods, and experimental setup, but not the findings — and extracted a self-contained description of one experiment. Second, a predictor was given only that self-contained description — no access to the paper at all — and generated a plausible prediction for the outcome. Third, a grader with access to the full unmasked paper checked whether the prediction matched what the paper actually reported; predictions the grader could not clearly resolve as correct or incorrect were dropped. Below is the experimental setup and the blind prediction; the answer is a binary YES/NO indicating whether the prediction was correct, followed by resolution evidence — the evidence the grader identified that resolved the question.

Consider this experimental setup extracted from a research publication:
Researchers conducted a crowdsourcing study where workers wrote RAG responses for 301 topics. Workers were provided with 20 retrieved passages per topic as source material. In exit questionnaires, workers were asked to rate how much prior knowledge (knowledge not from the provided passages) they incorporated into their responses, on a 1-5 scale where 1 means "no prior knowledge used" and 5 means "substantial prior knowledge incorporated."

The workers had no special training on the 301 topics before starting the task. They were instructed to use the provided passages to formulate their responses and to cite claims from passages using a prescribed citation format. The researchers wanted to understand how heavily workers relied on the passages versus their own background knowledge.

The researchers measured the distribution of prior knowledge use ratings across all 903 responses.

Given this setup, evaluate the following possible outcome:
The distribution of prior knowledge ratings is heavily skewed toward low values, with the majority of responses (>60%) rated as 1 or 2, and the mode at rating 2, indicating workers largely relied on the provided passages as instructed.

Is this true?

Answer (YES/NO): NO